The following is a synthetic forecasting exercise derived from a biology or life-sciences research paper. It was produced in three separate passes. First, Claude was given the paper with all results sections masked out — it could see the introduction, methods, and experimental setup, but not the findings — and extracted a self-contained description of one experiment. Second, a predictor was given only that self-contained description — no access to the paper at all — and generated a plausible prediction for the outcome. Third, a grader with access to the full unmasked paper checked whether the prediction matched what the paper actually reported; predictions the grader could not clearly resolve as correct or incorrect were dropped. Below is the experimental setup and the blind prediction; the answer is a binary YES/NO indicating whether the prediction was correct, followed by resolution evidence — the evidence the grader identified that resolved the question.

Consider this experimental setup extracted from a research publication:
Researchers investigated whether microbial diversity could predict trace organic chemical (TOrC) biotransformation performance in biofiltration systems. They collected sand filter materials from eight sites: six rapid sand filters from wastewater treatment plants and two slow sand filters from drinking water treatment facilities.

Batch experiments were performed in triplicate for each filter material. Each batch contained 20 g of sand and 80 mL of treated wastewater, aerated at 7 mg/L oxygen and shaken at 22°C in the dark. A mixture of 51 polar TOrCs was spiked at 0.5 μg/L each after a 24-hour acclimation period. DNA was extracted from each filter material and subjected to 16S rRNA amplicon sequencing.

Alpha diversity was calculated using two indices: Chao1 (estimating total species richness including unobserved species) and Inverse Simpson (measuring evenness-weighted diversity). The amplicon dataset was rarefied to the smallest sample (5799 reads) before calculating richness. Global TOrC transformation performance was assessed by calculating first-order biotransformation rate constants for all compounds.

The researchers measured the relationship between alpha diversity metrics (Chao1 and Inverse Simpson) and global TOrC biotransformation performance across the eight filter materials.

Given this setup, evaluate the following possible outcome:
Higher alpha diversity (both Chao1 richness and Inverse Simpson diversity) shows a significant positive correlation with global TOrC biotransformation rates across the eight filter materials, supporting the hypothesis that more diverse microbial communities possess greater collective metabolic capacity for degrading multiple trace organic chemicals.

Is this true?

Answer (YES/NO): NO